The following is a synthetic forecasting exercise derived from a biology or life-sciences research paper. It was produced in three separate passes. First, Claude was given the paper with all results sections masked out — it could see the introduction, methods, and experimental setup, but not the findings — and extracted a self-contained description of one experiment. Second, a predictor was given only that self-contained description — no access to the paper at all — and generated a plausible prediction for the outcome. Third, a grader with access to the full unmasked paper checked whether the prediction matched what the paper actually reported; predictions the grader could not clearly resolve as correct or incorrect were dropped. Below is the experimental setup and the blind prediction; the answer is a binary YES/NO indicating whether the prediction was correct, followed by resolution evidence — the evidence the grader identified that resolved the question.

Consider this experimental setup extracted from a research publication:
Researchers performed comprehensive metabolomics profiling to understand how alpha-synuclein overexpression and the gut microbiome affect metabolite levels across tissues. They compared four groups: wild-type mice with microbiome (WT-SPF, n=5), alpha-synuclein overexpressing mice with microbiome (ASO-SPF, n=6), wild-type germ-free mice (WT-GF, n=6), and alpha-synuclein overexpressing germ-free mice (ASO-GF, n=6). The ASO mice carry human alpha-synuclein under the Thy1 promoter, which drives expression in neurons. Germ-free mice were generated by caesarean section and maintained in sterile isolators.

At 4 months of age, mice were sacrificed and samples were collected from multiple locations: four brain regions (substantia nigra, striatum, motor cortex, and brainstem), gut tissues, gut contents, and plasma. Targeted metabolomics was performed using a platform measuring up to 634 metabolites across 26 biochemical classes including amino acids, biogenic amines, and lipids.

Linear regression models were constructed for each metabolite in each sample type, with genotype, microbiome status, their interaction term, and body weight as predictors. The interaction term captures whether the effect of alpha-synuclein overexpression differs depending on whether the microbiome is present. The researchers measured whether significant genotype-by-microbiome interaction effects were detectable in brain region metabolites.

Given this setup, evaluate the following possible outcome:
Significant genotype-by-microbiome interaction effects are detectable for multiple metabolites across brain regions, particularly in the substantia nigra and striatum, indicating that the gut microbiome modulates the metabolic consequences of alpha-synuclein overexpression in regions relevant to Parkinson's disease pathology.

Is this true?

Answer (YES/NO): NO